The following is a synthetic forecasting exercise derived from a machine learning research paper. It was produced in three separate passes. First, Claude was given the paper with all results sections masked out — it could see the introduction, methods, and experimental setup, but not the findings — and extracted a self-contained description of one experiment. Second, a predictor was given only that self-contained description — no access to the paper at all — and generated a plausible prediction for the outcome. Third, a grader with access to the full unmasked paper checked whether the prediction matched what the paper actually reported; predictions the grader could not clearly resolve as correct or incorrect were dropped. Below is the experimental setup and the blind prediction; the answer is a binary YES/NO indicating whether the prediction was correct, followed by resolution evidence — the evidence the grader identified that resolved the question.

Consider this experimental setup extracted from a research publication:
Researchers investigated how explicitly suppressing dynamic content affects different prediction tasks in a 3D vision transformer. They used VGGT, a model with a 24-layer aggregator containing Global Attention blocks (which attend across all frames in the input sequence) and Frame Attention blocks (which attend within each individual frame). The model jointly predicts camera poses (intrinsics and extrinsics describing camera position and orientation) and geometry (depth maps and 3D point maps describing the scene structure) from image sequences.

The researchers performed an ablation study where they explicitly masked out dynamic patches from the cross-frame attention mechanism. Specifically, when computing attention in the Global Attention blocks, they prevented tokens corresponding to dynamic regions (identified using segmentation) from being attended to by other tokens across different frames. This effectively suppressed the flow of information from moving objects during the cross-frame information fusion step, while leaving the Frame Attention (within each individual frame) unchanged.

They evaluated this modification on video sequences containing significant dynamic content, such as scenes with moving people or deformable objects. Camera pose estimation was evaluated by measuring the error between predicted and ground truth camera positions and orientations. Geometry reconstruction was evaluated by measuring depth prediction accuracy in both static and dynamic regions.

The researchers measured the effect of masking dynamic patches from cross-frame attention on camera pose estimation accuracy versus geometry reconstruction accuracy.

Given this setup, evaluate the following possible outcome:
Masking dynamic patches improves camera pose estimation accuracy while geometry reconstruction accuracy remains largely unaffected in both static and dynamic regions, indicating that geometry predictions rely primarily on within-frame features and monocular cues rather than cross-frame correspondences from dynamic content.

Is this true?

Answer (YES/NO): NO